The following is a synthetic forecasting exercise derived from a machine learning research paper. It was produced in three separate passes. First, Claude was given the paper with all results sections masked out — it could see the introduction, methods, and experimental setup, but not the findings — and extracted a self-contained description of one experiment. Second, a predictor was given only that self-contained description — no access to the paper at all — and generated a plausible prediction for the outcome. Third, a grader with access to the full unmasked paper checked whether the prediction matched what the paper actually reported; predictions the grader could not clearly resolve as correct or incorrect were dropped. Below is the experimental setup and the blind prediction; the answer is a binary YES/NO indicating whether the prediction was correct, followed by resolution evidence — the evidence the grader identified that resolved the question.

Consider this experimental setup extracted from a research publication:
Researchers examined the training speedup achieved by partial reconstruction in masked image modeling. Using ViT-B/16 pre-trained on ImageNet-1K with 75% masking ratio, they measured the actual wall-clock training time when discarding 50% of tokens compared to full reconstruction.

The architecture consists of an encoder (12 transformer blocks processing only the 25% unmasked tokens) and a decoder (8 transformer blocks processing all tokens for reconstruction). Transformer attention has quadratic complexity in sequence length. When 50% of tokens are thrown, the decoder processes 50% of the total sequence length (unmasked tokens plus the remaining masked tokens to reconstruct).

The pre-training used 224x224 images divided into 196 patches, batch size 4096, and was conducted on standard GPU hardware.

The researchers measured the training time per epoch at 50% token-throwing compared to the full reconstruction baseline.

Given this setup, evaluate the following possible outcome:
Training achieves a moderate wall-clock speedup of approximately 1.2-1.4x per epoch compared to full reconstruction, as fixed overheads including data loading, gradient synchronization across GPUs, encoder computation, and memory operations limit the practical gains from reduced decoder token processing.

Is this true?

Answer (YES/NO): YES